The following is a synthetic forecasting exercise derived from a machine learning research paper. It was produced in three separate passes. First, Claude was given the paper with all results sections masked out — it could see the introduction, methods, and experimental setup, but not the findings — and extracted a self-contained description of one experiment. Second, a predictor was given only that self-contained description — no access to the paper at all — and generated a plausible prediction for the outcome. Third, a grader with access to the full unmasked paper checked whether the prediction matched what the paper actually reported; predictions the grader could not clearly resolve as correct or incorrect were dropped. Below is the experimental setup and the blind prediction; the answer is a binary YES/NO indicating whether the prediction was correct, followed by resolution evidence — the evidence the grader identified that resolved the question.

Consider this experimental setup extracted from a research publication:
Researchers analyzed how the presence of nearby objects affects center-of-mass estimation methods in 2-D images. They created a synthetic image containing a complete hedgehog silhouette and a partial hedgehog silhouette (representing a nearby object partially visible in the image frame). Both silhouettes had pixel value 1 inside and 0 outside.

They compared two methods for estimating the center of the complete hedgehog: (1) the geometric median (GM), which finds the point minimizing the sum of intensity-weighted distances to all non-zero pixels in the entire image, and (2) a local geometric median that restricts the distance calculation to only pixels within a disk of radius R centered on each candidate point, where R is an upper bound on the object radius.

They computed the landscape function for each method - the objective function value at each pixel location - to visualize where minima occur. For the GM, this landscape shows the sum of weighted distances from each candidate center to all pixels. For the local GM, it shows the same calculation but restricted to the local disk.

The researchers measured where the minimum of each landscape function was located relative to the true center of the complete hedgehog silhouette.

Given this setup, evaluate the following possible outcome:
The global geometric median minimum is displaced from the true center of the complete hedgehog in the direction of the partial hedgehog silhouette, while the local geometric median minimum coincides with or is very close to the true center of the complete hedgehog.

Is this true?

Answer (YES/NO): NO